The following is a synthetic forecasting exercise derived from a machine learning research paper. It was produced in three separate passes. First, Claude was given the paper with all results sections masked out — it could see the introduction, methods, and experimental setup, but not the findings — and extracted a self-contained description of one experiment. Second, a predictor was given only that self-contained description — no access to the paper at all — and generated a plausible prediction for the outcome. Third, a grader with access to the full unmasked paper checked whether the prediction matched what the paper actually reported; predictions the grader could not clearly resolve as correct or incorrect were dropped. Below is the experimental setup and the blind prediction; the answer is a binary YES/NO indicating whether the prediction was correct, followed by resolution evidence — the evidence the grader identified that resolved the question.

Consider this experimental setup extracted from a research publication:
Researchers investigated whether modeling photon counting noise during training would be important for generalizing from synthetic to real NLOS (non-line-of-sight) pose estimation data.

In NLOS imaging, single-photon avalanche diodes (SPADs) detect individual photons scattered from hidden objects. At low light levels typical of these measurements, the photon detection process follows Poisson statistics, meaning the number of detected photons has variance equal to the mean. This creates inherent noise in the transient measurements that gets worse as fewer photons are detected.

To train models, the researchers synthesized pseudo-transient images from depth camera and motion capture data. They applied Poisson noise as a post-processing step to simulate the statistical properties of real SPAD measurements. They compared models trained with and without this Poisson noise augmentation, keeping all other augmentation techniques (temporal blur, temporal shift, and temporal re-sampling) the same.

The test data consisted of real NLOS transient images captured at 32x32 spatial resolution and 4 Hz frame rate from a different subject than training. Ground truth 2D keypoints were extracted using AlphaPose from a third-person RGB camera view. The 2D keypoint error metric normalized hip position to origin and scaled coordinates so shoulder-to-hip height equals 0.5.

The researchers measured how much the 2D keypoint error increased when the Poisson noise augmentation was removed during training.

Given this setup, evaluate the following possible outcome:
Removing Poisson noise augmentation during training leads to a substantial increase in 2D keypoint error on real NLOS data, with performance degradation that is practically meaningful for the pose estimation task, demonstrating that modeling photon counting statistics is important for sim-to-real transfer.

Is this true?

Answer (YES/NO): NO